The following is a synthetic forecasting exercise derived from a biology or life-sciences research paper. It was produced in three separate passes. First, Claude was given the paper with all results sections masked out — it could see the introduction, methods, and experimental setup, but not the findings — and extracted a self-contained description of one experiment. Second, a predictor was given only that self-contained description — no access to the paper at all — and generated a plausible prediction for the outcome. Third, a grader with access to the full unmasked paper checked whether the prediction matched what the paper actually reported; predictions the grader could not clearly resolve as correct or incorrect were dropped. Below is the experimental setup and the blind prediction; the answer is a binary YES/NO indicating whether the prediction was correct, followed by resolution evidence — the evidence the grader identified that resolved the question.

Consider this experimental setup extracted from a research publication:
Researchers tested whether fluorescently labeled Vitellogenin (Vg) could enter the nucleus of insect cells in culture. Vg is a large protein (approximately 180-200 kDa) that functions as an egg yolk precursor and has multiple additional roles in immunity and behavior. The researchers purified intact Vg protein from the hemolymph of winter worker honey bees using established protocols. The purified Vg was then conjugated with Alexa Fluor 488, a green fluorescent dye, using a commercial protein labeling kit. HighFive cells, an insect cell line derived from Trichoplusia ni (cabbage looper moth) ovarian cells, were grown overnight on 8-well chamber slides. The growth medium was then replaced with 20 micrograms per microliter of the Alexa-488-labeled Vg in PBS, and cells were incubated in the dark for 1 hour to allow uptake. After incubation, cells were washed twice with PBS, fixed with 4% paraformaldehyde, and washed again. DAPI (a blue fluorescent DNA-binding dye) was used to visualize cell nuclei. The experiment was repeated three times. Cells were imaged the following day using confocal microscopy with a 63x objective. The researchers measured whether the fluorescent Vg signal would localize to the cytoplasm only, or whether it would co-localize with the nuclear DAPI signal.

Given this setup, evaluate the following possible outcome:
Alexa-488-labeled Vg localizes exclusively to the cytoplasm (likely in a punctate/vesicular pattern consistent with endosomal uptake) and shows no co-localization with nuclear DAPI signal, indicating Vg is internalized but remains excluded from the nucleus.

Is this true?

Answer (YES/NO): NO